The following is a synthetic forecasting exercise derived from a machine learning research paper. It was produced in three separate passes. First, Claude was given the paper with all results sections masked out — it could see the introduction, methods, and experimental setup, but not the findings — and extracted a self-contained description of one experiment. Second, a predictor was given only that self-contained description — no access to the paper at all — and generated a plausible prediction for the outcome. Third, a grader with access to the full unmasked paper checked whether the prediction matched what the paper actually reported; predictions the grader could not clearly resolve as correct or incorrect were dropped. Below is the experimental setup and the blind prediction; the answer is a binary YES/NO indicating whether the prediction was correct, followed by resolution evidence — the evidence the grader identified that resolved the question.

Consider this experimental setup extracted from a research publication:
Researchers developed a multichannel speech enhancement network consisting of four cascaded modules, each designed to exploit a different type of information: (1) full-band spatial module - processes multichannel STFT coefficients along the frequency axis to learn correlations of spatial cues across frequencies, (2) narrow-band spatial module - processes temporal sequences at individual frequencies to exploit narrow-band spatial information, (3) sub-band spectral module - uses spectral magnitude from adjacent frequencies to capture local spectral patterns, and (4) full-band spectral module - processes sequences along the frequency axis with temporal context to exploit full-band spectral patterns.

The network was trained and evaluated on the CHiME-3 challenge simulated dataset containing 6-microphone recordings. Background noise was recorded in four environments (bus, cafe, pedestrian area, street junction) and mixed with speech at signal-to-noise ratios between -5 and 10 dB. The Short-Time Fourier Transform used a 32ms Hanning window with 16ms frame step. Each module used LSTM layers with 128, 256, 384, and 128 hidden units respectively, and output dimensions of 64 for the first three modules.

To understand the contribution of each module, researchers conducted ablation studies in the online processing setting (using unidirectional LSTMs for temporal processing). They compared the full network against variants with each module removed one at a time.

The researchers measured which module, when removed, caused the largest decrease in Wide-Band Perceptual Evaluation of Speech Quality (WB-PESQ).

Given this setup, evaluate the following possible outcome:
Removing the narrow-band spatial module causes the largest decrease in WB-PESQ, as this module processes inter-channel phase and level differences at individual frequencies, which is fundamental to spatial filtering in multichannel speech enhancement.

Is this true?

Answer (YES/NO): YES